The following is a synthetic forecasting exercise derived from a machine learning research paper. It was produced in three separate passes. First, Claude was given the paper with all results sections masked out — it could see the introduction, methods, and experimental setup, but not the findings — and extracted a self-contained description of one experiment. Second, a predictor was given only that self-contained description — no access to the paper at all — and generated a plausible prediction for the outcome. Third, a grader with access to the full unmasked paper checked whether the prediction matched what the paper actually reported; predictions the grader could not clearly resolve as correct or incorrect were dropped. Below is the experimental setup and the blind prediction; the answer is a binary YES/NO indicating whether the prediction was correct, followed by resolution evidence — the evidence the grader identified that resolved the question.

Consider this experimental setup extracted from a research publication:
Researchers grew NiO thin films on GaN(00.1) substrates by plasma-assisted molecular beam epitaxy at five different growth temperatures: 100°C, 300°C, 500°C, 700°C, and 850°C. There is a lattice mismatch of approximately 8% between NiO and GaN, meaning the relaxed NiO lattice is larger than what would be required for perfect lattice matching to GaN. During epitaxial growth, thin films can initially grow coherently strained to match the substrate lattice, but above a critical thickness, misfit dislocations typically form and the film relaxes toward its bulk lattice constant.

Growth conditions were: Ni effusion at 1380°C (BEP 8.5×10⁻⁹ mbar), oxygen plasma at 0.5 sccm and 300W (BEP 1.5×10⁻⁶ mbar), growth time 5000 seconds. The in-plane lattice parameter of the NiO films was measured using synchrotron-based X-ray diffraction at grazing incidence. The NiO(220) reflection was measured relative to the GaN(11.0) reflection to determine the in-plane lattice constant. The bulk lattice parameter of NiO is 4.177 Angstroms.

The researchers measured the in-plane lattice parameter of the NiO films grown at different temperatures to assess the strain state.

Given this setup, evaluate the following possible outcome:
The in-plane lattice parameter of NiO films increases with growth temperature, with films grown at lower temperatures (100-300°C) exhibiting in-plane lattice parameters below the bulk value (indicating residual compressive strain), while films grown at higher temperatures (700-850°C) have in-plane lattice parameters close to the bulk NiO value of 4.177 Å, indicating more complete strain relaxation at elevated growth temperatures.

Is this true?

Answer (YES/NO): NO